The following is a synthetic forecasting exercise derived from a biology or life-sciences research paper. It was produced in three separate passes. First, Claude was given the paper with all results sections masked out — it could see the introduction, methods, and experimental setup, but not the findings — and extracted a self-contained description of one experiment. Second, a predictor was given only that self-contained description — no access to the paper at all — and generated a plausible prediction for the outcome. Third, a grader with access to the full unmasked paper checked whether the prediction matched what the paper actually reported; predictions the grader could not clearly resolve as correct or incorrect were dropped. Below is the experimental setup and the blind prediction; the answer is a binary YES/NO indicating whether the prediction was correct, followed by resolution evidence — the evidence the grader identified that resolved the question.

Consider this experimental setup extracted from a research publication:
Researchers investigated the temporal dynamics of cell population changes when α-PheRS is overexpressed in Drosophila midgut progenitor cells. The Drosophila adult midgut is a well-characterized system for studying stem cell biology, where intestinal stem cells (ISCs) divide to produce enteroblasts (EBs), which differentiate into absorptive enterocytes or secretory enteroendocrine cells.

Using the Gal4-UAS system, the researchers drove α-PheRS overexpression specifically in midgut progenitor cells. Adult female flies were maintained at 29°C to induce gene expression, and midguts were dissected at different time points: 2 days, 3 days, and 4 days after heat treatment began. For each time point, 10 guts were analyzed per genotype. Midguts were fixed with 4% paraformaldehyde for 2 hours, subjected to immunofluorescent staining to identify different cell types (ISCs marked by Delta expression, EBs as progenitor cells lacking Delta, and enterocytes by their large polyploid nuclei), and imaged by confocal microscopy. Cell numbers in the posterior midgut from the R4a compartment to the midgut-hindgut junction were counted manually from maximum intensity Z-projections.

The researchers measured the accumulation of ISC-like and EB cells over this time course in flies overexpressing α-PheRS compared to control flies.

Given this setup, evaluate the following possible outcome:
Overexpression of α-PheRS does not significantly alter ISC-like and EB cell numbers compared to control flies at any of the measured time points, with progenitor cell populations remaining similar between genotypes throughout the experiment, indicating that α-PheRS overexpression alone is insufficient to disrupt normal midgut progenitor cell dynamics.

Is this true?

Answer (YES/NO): NO